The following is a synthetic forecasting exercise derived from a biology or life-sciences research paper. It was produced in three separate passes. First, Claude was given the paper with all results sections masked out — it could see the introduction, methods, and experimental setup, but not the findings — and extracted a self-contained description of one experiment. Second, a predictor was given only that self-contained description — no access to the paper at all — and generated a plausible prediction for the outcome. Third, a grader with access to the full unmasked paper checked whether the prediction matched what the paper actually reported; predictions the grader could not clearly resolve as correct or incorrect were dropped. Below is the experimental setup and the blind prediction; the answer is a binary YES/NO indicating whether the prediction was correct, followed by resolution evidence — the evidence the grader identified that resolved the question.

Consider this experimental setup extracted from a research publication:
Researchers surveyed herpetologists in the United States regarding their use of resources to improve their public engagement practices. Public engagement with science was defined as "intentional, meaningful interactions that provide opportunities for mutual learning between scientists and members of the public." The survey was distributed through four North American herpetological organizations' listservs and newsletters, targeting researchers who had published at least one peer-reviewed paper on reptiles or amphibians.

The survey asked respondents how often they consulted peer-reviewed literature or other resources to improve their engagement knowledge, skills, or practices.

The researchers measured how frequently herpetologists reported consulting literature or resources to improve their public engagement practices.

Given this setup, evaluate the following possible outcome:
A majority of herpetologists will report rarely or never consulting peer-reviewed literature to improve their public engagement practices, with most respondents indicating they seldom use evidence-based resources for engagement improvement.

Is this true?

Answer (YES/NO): YES